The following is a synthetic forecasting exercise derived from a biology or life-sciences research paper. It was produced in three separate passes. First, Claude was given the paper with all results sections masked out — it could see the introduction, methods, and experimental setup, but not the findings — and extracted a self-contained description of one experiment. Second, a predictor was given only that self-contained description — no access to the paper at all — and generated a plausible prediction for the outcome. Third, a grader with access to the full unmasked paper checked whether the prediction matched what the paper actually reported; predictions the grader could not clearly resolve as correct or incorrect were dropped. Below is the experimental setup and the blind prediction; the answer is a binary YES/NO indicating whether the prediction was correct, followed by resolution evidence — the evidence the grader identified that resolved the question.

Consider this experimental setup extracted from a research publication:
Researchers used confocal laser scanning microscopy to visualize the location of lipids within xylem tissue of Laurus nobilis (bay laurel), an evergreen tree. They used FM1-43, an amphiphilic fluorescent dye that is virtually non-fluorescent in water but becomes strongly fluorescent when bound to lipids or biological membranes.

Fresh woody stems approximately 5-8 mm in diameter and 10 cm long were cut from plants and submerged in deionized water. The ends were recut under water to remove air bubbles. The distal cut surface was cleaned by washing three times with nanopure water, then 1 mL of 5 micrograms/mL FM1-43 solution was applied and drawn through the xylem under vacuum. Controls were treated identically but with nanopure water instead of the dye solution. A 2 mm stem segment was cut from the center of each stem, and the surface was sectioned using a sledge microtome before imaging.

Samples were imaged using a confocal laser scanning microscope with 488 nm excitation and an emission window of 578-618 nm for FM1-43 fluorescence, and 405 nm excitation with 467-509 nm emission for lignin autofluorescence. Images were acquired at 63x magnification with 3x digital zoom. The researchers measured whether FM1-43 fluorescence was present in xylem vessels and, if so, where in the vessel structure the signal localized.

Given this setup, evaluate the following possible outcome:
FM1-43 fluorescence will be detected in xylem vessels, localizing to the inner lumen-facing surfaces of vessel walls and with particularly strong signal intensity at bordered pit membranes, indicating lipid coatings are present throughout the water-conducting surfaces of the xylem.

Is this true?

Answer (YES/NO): YES